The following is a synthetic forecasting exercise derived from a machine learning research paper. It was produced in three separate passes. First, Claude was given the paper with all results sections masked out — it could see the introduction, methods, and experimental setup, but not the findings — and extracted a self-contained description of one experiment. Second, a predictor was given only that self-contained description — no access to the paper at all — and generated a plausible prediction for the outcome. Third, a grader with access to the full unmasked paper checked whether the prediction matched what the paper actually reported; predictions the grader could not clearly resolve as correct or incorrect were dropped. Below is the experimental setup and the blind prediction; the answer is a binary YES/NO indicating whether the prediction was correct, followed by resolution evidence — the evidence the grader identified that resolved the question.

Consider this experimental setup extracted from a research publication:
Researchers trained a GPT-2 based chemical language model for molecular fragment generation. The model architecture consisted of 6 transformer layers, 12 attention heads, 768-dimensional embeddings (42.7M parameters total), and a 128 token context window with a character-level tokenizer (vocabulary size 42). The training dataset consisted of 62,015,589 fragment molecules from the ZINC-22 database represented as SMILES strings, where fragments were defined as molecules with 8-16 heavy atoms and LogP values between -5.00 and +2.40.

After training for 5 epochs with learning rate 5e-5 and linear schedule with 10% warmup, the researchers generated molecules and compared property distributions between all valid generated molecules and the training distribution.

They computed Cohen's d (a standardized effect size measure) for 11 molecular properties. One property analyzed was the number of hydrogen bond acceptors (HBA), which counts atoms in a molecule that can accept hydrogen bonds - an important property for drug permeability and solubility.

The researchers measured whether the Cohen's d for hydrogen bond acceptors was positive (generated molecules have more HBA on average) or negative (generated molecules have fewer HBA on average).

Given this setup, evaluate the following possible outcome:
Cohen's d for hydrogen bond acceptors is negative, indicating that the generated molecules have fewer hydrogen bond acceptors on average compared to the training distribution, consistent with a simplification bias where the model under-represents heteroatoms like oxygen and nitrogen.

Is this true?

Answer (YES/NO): YES